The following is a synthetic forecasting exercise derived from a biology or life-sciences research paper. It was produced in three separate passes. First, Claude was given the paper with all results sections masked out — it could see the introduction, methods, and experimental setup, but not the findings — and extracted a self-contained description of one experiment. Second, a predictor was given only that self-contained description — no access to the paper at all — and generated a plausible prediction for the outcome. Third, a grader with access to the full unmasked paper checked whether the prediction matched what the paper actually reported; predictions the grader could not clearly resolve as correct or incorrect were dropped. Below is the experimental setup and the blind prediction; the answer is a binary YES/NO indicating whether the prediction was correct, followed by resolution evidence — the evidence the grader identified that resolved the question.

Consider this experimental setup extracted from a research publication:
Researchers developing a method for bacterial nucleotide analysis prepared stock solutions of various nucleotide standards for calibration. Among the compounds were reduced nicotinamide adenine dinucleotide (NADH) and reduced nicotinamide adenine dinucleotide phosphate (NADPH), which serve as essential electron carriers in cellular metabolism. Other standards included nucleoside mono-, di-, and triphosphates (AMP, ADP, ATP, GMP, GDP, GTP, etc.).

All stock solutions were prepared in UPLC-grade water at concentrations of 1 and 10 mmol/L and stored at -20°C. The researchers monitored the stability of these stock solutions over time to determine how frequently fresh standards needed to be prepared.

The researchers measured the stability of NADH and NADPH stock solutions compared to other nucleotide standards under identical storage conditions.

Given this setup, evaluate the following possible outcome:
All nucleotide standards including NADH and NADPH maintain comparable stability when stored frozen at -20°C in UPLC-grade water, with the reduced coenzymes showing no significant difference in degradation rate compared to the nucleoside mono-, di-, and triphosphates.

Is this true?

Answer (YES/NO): NO